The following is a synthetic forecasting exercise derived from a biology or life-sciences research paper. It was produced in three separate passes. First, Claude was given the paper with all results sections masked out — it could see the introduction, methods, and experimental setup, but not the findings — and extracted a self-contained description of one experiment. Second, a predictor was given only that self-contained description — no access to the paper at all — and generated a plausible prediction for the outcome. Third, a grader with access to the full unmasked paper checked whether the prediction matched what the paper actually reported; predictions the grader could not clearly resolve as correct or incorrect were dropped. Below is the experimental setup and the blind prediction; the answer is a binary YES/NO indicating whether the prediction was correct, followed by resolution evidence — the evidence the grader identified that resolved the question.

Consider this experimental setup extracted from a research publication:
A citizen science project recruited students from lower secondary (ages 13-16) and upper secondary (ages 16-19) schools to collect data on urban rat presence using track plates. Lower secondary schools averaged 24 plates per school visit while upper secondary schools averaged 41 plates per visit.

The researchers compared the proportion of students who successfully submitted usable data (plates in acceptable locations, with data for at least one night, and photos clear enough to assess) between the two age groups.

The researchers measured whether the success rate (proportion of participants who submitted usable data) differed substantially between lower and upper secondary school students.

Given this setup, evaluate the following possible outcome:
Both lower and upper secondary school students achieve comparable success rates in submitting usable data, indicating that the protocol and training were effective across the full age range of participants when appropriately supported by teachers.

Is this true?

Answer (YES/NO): YES